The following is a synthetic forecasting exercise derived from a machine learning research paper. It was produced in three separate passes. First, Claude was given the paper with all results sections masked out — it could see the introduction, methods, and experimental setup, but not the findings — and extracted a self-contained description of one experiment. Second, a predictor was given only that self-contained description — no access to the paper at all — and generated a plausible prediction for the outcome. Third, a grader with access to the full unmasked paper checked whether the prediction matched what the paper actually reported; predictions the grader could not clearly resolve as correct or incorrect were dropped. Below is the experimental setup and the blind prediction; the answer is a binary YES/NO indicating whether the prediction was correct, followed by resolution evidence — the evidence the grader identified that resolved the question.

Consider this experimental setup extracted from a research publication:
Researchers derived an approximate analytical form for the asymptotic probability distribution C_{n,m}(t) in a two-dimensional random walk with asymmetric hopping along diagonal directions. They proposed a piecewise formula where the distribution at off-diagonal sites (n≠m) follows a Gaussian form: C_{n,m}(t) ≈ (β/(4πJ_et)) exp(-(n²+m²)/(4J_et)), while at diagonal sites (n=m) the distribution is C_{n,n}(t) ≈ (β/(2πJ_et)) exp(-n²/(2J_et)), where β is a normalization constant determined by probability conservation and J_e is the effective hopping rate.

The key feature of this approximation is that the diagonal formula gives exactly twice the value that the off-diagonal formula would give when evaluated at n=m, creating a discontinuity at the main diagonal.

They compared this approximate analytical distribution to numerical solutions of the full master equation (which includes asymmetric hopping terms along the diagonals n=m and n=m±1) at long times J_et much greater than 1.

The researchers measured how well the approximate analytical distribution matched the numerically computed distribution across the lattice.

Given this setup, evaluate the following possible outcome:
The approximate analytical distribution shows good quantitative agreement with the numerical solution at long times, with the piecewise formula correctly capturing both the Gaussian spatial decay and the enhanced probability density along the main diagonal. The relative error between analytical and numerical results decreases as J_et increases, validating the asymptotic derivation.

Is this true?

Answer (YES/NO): NO